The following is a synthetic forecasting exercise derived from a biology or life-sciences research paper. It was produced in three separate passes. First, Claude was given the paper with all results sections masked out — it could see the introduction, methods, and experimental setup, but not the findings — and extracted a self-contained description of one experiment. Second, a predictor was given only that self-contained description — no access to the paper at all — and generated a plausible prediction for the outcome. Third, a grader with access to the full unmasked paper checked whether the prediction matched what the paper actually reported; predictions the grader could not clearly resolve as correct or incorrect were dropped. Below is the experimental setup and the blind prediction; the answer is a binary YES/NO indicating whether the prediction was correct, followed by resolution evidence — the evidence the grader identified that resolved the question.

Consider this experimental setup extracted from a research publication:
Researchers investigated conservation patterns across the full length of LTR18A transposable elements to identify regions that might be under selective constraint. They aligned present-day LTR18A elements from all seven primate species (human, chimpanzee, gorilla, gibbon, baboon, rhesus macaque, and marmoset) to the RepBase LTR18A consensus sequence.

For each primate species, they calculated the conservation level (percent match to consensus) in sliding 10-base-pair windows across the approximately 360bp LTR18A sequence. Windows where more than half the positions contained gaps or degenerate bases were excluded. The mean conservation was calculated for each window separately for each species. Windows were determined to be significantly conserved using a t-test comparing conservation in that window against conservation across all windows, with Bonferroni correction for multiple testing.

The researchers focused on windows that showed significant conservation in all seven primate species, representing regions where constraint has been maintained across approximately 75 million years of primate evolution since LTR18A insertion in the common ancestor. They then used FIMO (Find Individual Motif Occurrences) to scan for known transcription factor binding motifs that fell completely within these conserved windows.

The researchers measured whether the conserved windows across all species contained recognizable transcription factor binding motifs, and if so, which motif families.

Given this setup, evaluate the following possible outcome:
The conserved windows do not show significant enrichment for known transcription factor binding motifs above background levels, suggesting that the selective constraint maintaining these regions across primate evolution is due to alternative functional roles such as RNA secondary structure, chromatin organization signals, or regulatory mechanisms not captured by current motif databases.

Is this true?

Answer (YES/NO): NO